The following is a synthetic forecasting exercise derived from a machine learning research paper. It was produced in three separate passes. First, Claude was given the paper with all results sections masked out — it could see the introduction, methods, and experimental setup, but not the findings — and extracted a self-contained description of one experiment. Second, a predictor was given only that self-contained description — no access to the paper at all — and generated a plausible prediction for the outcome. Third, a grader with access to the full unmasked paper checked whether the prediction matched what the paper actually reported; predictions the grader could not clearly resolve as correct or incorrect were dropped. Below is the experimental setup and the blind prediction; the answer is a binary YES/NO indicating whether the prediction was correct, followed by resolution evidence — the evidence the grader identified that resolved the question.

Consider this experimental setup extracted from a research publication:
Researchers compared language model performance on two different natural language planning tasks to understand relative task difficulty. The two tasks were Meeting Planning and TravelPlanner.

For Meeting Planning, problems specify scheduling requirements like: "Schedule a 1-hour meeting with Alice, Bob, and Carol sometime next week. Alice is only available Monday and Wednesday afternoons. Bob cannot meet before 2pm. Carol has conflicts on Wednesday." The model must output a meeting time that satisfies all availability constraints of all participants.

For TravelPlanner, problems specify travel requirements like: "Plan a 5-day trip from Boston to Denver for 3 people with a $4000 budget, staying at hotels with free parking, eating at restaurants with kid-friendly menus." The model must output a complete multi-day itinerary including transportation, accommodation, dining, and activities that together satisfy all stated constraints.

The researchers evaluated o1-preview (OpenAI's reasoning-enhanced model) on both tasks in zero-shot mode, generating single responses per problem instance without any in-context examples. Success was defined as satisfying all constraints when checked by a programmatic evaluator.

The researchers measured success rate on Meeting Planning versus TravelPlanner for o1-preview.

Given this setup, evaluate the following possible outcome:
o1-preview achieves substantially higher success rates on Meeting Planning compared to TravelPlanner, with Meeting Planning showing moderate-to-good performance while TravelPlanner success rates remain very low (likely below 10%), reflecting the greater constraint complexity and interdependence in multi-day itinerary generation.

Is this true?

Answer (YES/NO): NO